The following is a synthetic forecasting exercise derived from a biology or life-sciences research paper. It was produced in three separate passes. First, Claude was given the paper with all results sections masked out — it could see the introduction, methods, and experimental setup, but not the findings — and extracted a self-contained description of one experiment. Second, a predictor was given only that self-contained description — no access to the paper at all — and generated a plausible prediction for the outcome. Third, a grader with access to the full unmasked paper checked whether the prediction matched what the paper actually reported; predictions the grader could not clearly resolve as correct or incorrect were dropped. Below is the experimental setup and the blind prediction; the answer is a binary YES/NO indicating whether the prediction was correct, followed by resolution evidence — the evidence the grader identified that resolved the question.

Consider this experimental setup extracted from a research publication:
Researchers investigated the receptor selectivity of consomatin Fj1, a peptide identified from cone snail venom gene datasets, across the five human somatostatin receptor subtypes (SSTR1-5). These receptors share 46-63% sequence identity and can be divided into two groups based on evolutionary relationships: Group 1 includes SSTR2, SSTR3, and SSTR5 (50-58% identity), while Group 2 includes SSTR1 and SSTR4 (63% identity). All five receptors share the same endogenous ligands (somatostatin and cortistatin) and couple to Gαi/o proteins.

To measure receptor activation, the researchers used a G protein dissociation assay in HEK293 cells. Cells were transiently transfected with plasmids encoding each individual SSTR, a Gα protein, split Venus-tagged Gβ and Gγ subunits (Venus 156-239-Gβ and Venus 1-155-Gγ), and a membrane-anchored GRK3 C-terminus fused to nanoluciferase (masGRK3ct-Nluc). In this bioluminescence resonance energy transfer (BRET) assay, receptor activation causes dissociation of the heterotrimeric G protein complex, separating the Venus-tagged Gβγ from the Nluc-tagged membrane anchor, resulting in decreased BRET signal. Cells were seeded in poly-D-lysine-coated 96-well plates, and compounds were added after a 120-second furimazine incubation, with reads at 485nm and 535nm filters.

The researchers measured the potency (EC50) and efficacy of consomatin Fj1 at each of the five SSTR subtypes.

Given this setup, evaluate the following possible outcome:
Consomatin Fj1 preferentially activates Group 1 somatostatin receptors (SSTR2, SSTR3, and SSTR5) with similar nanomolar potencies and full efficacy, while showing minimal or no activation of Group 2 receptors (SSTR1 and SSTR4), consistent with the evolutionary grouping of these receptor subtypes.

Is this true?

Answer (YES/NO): NO